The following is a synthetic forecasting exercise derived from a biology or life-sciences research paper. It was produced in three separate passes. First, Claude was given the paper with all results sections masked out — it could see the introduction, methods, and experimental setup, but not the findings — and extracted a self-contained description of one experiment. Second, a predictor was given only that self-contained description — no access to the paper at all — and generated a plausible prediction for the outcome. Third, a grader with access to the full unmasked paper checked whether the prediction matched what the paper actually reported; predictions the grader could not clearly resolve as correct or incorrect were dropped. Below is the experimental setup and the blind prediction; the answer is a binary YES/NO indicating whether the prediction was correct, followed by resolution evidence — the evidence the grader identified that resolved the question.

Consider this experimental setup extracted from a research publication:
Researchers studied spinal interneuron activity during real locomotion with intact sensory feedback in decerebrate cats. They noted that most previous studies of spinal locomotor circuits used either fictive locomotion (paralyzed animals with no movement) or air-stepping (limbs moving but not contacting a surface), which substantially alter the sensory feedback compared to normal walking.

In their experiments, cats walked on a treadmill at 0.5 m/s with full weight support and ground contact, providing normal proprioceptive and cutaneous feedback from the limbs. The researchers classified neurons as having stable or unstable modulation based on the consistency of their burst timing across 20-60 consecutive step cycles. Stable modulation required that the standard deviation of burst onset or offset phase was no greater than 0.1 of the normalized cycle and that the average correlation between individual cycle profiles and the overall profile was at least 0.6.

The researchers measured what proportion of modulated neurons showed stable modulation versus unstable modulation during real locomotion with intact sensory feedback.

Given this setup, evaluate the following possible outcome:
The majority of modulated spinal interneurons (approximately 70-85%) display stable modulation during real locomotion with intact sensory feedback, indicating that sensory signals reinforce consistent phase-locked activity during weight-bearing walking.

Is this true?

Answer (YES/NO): NO